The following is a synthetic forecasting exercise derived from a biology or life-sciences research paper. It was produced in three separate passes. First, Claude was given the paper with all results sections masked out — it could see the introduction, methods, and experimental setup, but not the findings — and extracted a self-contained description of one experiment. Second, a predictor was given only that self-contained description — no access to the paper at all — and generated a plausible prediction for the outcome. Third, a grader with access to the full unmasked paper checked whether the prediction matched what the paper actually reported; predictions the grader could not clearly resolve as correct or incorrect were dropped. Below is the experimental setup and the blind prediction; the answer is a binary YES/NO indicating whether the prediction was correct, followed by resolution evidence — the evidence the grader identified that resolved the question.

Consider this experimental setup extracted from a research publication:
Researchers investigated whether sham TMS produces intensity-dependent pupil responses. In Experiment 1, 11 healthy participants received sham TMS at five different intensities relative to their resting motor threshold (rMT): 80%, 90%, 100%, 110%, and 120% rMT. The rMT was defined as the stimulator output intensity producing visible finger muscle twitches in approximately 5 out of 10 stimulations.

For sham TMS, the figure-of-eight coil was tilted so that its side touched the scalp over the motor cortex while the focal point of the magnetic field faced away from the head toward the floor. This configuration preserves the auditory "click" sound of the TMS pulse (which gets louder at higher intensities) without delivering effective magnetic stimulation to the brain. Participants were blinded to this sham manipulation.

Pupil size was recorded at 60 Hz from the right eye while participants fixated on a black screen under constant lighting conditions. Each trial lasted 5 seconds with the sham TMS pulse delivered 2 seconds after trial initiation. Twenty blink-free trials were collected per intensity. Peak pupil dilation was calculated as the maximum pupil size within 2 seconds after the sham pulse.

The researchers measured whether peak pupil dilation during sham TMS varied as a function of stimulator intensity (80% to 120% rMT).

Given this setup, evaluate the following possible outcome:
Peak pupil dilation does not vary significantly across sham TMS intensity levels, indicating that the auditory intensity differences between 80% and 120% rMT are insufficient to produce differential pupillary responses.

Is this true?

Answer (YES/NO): NO